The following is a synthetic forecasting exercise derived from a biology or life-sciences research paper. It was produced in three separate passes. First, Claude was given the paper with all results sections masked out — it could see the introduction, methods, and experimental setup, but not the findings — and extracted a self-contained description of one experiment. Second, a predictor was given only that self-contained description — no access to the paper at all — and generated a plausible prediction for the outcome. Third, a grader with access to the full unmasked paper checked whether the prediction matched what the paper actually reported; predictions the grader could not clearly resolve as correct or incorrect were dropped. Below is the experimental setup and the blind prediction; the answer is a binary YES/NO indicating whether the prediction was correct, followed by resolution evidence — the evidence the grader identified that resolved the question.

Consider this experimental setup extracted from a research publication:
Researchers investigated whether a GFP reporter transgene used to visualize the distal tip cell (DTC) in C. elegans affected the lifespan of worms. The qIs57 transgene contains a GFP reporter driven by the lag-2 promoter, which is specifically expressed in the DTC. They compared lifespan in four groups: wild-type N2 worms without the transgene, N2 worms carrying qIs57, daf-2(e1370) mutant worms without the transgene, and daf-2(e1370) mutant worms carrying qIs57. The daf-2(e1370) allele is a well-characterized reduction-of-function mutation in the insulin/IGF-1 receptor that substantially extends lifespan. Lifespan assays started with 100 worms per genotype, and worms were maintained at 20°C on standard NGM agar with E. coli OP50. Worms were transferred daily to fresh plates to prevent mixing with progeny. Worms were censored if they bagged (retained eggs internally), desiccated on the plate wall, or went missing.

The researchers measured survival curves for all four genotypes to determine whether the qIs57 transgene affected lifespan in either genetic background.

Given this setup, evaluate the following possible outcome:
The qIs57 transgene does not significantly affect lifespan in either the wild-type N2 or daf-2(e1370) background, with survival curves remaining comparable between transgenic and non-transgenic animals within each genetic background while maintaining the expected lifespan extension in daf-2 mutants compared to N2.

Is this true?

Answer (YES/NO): YES